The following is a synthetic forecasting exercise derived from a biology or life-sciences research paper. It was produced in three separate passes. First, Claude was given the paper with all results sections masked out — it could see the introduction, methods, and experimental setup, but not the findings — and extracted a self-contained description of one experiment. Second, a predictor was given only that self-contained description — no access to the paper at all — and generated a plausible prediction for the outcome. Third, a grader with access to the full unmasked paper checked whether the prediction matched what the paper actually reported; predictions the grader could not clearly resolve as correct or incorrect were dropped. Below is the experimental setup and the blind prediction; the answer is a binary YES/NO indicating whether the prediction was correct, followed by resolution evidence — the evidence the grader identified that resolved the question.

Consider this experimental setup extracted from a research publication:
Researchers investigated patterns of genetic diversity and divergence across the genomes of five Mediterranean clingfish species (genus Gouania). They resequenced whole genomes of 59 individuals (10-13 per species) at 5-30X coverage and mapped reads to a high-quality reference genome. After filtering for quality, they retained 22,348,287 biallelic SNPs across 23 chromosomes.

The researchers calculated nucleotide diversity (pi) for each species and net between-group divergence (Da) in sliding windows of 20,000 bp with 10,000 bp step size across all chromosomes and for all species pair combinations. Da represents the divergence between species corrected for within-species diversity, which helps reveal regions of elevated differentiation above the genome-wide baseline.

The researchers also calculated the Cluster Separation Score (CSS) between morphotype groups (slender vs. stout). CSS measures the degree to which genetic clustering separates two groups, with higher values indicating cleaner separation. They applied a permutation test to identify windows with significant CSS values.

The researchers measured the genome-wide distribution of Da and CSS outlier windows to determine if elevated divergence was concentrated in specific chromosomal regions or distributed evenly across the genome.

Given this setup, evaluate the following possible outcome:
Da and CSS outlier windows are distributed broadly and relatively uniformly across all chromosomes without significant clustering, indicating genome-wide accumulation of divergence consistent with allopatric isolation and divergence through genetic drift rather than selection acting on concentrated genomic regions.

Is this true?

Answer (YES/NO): NO